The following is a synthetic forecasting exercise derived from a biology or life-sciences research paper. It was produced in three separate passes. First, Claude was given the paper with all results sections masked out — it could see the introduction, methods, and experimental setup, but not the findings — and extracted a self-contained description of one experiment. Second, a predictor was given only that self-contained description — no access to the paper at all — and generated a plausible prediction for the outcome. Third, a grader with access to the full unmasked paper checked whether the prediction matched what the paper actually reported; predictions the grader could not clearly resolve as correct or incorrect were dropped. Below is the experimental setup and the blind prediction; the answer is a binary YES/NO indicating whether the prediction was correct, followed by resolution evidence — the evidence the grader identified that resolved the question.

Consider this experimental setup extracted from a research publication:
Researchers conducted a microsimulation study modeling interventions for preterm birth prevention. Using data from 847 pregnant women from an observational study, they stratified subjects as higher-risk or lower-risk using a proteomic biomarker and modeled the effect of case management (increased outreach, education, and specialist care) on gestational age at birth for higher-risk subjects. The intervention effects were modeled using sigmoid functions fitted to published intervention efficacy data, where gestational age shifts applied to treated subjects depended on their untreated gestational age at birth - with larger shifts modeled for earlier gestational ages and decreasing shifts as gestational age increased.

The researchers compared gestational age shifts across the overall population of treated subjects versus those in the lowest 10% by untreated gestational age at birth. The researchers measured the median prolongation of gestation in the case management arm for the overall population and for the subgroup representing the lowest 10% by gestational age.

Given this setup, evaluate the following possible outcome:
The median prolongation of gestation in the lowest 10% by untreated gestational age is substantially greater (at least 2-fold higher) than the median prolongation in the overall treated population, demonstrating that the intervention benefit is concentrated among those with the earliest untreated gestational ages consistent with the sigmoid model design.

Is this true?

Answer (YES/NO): YES